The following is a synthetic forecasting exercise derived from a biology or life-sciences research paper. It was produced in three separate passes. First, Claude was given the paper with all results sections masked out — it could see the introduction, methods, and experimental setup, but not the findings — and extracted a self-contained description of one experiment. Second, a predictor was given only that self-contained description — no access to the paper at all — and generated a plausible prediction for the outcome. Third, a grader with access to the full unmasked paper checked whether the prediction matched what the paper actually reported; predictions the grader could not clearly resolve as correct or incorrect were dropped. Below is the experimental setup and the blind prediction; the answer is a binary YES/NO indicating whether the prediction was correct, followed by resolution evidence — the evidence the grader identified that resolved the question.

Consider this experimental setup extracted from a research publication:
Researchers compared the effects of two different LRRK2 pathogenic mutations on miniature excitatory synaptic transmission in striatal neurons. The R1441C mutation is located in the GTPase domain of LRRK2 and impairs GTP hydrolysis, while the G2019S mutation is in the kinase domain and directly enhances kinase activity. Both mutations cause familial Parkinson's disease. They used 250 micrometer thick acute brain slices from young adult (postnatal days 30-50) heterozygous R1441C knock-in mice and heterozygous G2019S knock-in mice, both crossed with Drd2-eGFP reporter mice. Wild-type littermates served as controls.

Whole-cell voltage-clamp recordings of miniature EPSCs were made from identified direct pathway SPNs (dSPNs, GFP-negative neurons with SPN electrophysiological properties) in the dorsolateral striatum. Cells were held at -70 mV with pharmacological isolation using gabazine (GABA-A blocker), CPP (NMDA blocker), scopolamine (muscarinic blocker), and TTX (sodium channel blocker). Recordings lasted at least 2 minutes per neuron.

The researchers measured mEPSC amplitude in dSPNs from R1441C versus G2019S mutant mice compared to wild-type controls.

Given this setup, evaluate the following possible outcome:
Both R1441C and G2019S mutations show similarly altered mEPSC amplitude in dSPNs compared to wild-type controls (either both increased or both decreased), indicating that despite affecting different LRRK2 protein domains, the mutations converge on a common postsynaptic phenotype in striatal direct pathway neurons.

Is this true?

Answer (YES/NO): NO